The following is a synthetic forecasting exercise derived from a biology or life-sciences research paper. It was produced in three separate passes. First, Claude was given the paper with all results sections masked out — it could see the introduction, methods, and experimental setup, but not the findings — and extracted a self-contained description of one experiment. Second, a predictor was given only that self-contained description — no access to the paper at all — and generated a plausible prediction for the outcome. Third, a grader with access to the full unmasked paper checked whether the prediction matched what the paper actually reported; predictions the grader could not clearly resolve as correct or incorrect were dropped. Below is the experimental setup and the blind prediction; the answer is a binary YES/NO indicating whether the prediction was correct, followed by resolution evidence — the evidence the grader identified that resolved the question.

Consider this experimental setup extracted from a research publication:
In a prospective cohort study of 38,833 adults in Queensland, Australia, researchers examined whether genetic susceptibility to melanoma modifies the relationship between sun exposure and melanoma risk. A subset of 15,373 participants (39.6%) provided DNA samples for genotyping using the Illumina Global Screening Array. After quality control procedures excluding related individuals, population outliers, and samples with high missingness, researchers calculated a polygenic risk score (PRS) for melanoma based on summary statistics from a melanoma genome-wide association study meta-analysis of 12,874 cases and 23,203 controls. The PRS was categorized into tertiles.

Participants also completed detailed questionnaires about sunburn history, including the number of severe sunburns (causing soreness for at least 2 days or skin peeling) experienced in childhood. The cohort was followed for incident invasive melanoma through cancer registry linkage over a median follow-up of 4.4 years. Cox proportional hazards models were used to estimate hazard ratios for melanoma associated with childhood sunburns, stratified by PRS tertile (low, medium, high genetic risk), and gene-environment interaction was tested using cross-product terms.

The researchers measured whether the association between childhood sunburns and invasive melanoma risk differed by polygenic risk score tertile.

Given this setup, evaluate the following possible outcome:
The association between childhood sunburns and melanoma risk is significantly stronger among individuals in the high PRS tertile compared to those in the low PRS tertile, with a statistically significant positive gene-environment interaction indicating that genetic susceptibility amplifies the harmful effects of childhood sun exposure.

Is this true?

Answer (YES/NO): NO